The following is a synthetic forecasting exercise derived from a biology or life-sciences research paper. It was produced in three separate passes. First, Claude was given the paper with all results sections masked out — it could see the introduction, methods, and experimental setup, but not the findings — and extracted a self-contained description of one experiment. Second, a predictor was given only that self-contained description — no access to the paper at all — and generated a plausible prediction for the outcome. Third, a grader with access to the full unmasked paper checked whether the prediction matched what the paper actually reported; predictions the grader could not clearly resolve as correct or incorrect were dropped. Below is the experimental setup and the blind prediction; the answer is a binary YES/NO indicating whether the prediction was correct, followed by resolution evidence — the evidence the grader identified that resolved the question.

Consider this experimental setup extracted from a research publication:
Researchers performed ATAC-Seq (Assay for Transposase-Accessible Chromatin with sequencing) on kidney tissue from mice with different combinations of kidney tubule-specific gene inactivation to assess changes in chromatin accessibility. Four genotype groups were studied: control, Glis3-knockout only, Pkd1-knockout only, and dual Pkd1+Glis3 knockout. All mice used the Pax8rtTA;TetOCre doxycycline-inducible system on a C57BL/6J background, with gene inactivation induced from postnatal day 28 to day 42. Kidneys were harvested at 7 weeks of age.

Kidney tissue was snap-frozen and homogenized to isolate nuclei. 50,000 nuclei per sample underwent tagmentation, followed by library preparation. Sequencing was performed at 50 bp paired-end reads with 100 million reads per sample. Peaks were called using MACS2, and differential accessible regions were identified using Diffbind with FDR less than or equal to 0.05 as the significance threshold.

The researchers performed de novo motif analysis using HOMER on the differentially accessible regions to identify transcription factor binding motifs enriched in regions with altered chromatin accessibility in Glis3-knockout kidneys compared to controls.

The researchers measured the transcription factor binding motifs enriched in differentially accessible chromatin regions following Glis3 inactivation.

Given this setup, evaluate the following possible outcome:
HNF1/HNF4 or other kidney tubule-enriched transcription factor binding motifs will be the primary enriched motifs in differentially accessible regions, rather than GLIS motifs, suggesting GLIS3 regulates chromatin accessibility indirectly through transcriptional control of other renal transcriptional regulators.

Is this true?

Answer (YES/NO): YES